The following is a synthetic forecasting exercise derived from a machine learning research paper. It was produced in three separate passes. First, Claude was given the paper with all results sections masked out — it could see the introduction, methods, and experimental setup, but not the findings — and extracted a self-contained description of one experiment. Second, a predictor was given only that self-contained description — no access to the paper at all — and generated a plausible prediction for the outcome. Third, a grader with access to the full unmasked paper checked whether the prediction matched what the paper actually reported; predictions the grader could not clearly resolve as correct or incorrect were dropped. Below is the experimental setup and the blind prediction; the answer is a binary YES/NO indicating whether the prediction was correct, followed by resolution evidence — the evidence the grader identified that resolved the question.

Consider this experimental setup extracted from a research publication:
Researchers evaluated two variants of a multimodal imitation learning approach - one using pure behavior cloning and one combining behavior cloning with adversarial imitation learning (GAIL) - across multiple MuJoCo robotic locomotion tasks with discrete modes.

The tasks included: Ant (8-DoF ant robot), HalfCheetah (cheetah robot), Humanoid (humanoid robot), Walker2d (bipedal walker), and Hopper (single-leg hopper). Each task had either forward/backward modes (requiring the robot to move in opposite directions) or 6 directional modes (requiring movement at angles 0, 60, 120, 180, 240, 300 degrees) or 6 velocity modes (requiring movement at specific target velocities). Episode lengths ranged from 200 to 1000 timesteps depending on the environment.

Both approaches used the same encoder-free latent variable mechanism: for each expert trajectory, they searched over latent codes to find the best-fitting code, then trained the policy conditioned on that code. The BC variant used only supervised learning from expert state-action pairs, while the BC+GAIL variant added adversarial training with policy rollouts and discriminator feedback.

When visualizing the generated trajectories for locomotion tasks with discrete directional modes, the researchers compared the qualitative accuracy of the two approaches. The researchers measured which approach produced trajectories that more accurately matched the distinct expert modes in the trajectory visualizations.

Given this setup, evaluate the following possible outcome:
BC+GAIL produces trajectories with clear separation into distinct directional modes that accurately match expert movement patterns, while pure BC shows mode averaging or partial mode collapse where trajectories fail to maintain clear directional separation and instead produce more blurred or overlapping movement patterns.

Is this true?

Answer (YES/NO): NO